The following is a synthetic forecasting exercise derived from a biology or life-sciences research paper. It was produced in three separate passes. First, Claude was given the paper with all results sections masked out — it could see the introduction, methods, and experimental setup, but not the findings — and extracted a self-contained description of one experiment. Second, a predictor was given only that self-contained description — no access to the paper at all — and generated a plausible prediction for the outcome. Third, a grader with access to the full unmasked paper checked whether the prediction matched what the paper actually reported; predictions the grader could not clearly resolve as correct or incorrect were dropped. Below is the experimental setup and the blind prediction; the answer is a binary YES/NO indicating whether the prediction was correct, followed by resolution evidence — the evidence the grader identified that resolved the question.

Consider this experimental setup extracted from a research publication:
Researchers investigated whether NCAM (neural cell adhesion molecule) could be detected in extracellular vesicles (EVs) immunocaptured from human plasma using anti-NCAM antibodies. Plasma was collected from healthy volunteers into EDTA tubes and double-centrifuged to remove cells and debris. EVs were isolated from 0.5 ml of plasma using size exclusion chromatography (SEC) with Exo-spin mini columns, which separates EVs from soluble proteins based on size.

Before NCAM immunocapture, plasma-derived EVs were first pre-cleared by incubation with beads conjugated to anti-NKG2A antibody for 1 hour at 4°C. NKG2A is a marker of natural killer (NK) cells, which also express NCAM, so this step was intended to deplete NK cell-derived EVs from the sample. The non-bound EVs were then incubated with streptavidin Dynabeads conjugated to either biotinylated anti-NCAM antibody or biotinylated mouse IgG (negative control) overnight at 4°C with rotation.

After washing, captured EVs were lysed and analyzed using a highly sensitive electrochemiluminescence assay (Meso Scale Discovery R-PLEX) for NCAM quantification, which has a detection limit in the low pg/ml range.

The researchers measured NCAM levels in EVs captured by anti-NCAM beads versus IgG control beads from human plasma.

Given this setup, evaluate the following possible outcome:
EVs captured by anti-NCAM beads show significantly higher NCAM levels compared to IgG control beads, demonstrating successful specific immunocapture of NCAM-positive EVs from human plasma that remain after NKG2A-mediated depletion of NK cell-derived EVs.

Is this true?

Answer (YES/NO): YES